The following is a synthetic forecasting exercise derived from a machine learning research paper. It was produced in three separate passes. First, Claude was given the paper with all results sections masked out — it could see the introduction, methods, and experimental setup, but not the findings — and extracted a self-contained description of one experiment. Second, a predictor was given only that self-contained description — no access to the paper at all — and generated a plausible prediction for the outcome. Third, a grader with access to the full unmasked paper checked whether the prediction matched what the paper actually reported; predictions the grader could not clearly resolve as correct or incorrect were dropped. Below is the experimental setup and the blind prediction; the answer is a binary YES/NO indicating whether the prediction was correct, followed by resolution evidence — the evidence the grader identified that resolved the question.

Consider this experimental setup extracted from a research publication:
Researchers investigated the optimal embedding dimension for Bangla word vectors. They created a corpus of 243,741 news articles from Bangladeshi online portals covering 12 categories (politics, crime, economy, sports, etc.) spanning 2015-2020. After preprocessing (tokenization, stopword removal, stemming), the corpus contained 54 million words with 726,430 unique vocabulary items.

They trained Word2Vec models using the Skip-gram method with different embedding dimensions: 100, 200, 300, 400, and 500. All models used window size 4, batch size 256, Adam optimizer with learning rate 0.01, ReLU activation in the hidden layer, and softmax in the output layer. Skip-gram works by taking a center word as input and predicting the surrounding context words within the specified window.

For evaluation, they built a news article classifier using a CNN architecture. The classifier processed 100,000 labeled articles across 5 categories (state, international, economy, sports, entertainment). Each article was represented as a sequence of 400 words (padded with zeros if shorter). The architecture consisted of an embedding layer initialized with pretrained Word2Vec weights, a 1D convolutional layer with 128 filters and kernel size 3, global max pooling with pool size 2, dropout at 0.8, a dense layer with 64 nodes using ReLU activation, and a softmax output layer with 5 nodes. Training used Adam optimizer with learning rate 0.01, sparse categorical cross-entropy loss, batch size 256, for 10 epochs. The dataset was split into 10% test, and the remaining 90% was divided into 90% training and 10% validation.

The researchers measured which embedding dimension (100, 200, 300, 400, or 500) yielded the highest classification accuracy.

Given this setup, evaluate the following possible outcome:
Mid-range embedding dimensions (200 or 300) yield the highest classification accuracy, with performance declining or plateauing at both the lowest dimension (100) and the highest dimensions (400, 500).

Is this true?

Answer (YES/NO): NO